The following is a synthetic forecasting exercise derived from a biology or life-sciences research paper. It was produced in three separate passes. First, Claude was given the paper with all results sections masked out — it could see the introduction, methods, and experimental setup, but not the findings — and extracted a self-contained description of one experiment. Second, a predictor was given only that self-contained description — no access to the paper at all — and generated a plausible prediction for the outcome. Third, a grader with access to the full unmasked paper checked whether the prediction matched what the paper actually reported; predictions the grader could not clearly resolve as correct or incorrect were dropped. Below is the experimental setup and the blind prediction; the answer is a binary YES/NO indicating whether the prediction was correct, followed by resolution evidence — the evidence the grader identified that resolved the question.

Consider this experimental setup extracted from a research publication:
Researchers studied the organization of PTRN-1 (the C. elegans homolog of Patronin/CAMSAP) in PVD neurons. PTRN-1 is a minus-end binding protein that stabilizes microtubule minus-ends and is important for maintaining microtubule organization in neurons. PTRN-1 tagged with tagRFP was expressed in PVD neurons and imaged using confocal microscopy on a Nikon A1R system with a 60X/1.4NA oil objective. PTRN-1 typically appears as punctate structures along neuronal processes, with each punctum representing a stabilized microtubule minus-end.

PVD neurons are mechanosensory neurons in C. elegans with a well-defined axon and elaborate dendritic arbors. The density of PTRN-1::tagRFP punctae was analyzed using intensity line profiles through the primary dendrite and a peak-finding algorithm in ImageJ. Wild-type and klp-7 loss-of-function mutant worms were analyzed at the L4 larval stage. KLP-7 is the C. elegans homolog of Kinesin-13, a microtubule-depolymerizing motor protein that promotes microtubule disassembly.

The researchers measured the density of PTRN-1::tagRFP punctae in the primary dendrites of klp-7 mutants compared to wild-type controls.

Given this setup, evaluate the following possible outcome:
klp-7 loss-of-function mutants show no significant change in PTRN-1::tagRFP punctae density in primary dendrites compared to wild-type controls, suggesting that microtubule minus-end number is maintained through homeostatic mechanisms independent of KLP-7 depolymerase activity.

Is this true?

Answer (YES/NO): YES